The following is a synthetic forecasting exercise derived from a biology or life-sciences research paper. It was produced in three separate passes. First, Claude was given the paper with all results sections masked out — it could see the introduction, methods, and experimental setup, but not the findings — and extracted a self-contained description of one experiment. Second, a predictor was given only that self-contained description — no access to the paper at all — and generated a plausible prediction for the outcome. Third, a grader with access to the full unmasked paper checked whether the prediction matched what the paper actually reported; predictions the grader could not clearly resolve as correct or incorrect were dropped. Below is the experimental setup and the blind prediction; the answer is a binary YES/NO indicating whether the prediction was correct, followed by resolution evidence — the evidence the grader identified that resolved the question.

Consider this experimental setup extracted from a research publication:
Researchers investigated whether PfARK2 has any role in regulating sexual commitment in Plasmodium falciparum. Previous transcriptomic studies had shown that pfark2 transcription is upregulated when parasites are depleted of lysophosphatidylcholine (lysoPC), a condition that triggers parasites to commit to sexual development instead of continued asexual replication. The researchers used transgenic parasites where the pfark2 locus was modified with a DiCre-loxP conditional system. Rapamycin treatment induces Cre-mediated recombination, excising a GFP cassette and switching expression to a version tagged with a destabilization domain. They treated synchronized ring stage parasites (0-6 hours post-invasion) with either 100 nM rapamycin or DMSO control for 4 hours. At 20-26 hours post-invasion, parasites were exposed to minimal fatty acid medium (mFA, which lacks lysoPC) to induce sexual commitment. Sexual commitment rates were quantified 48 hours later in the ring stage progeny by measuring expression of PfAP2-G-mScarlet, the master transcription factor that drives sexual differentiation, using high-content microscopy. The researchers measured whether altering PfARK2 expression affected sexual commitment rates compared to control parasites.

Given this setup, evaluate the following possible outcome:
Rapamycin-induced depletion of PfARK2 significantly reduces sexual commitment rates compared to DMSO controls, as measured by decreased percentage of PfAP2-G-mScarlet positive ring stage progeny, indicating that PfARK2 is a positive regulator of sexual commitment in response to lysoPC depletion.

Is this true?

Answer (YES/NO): NO